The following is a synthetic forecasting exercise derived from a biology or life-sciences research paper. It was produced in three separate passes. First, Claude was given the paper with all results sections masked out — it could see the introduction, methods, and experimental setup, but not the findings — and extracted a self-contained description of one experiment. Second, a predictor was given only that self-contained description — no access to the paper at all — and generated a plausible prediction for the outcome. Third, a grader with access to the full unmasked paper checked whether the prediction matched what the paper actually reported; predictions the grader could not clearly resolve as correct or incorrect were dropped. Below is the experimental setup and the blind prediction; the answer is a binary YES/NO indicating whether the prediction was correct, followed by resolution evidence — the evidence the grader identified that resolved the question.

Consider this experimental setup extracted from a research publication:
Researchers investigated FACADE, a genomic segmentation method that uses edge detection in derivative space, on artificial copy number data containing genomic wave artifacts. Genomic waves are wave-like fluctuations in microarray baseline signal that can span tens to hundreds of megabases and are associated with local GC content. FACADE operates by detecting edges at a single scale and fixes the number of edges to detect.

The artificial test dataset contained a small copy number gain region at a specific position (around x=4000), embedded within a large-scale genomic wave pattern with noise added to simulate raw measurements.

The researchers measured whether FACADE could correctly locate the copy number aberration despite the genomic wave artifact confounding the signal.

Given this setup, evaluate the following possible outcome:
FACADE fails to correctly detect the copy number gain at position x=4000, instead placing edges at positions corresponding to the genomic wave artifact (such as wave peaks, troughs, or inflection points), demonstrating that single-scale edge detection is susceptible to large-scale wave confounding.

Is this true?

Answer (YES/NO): NO